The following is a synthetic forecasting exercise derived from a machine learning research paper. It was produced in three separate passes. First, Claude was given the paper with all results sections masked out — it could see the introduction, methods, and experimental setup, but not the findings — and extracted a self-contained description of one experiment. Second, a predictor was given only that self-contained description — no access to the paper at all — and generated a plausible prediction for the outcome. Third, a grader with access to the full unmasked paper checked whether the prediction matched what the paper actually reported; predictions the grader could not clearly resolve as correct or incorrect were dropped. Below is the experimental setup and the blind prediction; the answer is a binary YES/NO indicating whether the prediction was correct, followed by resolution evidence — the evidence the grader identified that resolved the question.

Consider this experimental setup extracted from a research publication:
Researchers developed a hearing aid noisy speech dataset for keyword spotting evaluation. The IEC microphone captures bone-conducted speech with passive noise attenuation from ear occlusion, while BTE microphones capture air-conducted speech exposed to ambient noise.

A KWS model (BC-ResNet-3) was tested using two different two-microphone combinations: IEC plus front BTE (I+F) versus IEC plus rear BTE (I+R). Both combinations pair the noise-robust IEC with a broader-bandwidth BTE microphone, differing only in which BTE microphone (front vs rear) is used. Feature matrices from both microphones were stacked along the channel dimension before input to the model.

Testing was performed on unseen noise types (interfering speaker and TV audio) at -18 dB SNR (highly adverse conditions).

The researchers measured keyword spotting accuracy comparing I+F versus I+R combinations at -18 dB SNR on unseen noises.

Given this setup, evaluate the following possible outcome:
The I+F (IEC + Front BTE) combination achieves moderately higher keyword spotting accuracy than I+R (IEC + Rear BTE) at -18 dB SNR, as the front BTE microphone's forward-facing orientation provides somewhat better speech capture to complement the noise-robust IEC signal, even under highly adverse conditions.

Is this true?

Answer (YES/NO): NO